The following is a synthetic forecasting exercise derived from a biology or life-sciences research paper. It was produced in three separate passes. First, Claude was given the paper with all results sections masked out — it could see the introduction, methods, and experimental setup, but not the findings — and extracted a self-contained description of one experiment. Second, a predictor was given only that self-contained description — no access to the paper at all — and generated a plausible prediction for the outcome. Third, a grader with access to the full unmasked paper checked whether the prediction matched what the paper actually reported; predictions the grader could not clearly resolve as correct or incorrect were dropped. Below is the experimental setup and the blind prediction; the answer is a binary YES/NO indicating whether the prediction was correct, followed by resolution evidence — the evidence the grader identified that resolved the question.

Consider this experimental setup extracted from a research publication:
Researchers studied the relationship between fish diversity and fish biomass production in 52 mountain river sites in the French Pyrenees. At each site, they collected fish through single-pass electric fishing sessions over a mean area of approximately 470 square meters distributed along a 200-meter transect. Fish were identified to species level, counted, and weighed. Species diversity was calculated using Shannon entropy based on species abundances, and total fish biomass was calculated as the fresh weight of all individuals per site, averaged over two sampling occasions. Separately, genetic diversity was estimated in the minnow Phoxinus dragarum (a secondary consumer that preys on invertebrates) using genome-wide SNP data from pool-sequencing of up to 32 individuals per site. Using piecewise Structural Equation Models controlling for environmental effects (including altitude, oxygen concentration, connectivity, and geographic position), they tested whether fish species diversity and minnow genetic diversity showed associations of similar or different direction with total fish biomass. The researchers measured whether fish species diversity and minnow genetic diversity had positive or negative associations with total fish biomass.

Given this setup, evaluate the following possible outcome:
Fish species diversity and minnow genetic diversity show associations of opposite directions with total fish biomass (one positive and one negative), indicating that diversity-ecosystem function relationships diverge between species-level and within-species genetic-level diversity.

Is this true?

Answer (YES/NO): YES